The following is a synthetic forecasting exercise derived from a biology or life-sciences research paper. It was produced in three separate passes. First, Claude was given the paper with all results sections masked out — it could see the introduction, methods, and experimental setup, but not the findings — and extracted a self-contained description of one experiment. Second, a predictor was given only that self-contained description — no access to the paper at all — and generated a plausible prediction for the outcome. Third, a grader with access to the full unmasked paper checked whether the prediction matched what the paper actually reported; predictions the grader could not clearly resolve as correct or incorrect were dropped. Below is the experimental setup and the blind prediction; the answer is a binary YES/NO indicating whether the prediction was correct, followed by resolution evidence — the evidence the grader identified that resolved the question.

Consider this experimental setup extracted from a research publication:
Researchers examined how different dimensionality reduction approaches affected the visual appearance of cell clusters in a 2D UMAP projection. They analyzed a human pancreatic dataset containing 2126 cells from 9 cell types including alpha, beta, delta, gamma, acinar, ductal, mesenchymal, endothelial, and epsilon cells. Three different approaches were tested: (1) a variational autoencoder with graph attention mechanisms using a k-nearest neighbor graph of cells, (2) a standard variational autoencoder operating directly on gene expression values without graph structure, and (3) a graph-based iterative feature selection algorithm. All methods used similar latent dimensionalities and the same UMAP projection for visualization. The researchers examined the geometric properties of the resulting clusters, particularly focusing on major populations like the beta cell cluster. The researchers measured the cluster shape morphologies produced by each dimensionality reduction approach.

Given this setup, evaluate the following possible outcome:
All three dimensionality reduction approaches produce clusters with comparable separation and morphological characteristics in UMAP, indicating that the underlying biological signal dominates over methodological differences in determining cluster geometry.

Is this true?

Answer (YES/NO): NO